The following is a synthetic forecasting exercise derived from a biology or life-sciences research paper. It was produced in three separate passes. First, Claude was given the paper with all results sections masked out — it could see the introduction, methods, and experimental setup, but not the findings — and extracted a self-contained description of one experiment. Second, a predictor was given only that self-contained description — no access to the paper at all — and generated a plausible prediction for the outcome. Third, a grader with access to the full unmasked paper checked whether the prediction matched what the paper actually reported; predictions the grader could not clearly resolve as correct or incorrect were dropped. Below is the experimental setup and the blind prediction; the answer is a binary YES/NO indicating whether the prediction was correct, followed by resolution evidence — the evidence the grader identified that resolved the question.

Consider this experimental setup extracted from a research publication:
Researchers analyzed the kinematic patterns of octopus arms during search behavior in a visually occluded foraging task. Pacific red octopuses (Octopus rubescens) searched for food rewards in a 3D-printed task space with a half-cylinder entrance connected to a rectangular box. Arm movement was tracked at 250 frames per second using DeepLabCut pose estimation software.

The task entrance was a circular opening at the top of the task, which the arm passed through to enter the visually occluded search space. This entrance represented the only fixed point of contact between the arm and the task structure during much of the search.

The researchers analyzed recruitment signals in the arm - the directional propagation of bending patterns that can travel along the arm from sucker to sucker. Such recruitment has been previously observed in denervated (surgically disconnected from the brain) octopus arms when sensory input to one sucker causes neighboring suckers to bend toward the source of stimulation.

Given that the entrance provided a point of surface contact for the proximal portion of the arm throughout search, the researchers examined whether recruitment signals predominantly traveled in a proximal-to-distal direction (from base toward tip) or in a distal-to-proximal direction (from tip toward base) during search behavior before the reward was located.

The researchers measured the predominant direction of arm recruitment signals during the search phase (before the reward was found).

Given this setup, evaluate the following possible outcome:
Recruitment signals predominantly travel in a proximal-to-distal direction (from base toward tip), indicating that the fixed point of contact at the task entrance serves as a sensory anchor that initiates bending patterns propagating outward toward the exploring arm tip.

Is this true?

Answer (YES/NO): YES